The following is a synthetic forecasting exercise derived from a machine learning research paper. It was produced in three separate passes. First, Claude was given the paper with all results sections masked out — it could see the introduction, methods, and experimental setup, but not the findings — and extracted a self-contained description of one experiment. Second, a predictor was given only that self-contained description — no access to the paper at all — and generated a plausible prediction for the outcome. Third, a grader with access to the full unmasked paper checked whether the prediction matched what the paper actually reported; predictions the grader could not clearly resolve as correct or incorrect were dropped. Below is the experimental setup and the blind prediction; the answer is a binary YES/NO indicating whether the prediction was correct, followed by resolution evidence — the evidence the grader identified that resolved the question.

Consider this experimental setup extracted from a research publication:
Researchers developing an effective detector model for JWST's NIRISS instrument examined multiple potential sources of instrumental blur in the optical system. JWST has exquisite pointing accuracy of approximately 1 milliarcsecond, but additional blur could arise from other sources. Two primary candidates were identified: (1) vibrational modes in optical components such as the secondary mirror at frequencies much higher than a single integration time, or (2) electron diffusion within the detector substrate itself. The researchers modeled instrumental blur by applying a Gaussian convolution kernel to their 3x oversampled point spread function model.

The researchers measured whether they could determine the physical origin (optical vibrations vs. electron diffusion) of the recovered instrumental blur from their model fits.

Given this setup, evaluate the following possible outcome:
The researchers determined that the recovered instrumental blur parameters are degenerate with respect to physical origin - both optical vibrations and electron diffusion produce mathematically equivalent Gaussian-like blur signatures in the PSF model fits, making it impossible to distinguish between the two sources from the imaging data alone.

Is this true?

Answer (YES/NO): NO